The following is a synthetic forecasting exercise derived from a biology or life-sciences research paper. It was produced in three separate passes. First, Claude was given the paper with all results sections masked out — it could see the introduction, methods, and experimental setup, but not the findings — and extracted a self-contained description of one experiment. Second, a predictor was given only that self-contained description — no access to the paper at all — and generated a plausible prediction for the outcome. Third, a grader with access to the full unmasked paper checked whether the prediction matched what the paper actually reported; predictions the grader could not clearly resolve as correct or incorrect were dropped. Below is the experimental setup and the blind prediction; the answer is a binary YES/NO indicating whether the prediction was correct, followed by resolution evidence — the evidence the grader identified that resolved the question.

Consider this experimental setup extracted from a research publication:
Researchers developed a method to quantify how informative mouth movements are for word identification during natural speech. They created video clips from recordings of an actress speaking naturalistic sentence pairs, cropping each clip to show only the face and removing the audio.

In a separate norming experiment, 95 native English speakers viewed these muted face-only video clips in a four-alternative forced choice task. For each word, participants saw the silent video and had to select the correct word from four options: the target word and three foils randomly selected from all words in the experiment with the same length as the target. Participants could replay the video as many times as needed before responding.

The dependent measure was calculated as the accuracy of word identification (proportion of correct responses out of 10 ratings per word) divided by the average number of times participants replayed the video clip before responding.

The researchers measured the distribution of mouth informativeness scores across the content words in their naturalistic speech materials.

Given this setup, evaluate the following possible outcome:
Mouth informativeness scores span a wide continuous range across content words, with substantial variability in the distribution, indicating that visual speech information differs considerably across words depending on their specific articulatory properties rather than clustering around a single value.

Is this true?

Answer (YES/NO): YES